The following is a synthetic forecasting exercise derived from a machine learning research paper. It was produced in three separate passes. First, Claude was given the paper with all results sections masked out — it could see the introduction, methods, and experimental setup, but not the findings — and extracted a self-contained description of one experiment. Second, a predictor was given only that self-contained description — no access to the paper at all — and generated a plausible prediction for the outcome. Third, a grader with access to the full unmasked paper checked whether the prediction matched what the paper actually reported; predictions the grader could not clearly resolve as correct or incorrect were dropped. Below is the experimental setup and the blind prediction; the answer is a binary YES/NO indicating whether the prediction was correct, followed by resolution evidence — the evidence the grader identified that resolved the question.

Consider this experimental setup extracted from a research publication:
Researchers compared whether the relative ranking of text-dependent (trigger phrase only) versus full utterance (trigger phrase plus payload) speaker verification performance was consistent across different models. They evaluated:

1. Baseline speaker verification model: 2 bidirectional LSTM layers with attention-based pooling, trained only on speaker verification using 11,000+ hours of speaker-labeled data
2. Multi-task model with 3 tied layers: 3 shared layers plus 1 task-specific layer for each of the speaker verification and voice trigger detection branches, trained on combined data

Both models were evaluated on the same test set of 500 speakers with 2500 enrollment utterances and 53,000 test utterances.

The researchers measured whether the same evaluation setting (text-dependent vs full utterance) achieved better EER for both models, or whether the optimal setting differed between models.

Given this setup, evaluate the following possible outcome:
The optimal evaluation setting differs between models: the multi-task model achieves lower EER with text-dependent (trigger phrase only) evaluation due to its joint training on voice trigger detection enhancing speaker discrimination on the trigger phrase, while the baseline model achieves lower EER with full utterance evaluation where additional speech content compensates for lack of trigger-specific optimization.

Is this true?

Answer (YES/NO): YES